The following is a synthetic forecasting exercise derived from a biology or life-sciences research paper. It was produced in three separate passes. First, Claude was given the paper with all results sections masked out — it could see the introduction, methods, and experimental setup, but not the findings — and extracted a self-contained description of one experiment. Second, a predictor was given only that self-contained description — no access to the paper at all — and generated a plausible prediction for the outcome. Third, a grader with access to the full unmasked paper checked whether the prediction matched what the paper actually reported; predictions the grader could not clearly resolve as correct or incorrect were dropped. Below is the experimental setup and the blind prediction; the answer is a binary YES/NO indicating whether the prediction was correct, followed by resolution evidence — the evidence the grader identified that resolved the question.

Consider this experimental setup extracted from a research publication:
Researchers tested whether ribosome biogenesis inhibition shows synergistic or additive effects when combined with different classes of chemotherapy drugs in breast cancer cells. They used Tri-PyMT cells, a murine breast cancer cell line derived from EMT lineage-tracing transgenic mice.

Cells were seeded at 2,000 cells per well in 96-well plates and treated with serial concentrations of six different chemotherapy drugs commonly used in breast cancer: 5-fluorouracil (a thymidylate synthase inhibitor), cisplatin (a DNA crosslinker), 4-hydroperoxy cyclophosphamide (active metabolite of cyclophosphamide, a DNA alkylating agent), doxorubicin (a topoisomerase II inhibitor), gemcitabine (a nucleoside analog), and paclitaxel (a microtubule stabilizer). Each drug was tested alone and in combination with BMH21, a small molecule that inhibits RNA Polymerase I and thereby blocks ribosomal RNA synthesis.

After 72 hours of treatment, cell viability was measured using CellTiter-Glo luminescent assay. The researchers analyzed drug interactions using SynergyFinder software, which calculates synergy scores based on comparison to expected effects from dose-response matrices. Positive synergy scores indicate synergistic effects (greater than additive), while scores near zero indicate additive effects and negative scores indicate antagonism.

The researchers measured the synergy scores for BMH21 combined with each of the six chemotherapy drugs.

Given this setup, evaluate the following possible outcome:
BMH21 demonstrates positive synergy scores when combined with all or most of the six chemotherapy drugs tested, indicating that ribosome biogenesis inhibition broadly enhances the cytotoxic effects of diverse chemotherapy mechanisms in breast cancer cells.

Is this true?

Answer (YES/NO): YES